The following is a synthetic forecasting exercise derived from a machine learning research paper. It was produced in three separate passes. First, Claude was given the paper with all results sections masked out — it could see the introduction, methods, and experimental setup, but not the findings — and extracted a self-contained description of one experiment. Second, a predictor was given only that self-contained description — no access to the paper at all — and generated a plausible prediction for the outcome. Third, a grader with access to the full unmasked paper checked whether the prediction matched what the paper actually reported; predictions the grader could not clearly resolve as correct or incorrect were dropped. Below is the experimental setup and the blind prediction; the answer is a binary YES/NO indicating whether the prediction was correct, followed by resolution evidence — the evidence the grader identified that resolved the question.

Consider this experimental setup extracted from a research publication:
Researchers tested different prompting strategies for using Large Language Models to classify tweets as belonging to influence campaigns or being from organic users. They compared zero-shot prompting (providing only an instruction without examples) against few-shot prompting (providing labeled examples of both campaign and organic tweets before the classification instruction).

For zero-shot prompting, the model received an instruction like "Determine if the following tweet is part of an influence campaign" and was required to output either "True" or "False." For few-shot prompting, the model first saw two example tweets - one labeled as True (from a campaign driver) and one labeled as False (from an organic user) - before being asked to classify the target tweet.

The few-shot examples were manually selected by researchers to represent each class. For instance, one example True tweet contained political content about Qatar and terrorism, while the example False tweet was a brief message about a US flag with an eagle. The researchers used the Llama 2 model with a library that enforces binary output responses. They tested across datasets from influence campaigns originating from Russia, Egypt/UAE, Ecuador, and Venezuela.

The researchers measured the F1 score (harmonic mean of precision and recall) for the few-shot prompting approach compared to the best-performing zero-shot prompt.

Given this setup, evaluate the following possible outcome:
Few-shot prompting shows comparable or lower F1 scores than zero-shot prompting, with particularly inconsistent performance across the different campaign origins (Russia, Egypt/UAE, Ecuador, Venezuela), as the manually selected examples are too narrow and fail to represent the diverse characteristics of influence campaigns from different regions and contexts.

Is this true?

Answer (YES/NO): NO